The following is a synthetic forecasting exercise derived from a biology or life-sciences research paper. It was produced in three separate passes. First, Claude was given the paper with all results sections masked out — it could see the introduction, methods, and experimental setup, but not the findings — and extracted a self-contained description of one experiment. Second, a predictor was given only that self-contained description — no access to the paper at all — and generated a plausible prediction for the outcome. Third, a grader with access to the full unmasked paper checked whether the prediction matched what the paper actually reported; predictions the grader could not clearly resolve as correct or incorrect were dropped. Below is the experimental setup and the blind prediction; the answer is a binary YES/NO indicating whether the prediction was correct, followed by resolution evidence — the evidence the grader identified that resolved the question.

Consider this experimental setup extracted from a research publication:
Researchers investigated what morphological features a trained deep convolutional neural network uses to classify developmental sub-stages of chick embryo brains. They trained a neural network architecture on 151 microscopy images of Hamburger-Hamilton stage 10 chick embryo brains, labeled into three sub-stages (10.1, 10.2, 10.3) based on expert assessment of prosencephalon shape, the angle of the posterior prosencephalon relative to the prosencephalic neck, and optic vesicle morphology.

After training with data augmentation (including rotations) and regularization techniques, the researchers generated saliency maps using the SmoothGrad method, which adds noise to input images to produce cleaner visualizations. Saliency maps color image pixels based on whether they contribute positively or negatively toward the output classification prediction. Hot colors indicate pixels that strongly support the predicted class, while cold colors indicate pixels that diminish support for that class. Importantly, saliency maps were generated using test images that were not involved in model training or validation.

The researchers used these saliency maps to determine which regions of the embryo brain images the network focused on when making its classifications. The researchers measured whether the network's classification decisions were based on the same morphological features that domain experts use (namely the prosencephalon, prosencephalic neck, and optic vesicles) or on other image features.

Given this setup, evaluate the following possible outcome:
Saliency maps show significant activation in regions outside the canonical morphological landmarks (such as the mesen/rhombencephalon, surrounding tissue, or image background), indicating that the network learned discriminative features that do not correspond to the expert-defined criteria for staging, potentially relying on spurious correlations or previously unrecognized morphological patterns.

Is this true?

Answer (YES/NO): NO